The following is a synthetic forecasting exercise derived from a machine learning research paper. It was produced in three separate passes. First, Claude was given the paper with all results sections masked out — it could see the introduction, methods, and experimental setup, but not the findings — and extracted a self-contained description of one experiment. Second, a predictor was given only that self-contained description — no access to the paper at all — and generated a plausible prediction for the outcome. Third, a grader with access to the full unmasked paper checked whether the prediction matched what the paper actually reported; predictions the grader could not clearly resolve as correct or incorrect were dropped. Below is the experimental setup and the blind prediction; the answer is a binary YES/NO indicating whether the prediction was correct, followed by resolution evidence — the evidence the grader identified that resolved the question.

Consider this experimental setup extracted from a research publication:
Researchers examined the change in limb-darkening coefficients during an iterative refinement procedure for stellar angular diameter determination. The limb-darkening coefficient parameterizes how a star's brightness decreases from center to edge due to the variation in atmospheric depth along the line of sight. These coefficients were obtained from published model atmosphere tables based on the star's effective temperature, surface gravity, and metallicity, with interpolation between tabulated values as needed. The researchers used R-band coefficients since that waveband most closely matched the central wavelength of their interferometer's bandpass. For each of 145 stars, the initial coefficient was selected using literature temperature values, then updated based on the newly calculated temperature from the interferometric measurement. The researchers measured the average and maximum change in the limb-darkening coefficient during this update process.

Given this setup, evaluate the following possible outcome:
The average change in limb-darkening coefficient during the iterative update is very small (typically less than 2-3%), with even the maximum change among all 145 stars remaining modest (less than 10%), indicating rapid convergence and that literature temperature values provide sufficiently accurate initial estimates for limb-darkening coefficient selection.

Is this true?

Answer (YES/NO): NO